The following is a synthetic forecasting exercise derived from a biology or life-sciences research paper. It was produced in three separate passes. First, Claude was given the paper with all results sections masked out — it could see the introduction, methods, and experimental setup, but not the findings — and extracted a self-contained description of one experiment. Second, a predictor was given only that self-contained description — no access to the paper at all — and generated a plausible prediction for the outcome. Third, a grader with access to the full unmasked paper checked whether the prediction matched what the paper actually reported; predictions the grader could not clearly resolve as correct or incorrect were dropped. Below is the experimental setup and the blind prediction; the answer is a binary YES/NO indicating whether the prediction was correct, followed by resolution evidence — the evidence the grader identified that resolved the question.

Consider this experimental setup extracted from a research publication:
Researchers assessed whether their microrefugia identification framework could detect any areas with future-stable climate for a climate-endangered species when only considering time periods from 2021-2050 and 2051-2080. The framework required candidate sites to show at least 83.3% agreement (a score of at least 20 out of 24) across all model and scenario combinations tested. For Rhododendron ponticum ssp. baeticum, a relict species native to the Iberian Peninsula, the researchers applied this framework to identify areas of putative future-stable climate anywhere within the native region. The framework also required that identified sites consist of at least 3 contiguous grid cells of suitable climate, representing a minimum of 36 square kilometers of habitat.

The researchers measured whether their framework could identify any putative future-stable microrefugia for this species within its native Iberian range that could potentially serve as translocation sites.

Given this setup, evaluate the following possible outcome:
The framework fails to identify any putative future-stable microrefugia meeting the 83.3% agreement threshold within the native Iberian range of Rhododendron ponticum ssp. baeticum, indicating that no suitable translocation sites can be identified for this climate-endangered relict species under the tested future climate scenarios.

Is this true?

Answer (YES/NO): YES